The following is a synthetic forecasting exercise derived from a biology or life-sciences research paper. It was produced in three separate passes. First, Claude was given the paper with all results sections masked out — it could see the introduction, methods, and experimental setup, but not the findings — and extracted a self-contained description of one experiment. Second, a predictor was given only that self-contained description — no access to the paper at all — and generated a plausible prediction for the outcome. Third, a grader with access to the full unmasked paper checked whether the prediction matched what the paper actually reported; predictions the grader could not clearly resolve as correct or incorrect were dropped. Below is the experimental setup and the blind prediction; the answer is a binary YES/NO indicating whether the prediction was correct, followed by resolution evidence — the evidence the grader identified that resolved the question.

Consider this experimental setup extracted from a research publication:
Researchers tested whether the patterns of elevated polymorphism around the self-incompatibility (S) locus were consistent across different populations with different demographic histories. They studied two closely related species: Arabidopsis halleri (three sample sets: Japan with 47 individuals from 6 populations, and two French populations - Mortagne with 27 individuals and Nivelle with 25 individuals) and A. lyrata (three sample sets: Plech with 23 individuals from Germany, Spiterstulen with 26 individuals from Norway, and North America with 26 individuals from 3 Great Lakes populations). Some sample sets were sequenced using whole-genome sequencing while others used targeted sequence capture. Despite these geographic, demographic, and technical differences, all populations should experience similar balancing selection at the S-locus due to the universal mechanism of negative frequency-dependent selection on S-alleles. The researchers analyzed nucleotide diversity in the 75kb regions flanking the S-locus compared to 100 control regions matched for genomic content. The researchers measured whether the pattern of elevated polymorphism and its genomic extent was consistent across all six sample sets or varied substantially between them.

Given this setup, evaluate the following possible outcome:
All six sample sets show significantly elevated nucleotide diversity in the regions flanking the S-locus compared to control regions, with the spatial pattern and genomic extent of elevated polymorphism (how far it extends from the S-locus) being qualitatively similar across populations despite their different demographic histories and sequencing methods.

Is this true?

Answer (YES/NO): YES